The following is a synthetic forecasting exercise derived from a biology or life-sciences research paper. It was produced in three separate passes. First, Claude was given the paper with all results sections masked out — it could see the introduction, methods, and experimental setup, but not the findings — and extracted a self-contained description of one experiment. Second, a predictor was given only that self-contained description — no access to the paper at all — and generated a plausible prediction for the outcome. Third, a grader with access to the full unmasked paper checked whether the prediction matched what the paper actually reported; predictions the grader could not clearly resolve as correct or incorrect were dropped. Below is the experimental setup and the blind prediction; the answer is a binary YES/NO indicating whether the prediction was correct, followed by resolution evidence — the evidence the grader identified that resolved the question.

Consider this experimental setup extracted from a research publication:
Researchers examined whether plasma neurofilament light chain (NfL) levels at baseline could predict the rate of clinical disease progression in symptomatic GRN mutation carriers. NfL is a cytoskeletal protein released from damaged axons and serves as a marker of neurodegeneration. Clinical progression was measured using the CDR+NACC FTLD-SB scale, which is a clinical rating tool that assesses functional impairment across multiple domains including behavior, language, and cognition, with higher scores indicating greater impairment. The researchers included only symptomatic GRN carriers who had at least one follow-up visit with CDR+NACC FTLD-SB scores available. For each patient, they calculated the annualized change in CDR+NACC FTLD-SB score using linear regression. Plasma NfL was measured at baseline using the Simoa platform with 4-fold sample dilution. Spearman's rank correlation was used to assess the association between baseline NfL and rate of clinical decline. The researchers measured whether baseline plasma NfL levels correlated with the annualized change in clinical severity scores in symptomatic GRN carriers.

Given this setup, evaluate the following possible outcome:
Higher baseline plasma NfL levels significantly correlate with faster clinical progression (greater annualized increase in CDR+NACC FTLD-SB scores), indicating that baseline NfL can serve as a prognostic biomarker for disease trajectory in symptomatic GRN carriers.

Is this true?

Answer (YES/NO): YES